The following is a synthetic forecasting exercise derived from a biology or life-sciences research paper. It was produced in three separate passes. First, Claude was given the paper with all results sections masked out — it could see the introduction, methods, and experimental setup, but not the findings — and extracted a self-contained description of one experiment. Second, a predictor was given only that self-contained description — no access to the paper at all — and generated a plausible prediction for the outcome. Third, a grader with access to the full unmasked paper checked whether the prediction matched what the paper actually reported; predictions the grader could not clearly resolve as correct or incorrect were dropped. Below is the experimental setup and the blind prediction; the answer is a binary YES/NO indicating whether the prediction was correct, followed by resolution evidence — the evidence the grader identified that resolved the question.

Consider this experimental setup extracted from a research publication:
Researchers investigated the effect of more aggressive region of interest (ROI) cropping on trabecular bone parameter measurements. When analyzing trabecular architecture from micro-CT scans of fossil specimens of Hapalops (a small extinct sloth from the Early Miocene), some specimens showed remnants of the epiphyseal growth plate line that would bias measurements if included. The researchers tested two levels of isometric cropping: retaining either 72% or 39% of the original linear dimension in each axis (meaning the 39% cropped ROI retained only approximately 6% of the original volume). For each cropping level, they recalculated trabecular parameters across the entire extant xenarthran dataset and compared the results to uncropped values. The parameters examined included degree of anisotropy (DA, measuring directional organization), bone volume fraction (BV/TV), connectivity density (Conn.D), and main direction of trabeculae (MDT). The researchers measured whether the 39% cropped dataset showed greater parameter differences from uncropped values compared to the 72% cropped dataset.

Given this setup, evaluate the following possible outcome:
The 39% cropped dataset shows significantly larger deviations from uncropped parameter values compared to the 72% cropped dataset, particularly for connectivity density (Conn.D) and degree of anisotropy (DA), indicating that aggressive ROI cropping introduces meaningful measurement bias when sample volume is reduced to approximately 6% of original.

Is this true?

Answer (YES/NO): YES